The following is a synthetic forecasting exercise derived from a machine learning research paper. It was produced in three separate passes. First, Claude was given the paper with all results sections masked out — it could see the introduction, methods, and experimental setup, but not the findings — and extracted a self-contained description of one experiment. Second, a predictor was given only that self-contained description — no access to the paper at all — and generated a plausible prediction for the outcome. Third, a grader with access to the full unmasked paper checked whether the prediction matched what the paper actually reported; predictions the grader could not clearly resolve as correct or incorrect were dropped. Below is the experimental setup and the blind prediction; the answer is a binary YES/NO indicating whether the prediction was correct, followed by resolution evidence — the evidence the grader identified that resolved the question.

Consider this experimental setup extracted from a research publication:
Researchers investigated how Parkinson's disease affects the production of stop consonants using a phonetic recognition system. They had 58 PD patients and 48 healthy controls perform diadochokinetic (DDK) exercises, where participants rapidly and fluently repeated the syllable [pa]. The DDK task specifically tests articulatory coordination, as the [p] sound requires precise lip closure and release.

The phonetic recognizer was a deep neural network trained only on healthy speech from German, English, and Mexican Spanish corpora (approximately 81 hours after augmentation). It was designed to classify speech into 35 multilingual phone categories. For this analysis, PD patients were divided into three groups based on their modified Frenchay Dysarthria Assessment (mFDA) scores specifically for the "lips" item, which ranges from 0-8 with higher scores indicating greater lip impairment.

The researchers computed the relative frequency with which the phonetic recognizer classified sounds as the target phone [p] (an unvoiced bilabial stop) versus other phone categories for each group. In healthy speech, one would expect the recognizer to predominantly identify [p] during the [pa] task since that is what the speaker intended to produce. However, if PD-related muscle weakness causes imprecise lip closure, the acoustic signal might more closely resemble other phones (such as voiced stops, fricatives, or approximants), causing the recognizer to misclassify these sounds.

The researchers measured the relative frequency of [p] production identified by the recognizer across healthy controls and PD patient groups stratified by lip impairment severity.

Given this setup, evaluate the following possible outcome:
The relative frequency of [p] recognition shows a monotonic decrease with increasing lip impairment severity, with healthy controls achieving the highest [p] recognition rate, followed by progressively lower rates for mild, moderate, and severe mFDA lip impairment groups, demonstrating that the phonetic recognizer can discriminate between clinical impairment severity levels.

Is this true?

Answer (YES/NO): YES